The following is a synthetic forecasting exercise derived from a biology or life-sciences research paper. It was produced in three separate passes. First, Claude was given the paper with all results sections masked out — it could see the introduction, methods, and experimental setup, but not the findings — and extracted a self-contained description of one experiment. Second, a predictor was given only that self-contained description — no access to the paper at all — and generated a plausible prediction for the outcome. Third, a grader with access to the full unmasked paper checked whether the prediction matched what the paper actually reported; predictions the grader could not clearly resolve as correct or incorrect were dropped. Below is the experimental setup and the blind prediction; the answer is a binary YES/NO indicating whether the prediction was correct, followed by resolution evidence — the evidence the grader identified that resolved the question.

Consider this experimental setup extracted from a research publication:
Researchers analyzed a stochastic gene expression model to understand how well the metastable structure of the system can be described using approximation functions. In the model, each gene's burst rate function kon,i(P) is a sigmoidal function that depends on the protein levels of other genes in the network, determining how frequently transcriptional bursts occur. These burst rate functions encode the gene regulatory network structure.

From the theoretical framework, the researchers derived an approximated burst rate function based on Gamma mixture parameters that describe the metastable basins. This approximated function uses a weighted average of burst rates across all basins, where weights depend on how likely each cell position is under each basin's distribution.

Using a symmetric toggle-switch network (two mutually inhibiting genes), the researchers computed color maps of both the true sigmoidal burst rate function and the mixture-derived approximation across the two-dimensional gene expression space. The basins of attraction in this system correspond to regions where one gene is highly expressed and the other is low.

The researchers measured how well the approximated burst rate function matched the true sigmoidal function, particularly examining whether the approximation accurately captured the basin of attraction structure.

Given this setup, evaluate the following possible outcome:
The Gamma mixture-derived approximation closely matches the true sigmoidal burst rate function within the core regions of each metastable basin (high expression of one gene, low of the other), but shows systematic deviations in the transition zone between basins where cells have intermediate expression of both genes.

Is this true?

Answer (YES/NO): YES